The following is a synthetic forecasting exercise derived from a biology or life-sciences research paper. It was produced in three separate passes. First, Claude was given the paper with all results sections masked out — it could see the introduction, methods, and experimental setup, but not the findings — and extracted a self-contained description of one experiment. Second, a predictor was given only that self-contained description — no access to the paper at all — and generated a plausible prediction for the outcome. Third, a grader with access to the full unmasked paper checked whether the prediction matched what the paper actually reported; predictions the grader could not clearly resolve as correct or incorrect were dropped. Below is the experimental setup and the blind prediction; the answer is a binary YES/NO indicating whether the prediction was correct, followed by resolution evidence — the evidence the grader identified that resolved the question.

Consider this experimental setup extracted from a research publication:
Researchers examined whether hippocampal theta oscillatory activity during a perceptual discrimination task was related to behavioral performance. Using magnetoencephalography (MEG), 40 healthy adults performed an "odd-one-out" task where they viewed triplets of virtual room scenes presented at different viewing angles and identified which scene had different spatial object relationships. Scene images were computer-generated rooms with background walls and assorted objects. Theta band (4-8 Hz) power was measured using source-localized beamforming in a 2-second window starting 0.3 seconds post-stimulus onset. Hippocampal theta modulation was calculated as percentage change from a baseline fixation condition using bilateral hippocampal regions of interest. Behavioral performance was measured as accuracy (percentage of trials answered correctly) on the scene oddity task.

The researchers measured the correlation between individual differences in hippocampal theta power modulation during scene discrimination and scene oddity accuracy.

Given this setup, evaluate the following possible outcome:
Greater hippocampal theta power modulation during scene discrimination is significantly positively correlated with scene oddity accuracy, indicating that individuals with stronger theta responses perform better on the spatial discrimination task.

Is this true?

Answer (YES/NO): NO